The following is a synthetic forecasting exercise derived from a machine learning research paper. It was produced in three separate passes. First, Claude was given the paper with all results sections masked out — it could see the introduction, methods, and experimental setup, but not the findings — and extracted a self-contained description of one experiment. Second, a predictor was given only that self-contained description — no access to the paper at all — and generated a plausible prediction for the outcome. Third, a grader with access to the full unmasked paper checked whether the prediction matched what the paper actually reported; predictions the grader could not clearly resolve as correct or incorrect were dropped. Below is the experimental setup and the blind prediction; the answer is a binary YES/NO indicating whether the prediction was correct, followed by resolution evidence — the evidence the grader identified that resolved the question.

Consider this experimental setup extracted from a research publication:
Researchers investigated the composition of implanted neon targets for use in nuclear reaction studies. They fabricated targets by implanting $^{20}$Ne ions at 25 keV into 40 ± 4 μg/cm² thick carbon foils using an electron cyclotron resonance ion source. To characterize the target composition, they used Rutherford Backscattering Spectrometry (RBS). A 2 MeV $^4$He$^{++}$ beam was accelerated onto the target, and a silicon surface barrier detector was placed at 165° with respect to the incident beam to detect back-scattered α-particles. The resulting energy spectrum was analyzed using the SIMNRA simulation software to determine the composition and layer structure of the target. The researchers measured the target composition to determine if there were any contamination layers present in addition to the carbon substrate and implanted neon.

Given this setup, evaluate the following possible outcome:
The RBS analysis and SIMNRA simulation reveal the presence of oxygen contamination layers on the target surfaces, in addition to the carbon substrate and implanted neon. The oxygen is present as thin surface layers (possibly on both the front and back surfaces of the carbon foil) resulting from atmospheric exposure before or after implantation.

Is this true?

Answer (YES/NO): YES